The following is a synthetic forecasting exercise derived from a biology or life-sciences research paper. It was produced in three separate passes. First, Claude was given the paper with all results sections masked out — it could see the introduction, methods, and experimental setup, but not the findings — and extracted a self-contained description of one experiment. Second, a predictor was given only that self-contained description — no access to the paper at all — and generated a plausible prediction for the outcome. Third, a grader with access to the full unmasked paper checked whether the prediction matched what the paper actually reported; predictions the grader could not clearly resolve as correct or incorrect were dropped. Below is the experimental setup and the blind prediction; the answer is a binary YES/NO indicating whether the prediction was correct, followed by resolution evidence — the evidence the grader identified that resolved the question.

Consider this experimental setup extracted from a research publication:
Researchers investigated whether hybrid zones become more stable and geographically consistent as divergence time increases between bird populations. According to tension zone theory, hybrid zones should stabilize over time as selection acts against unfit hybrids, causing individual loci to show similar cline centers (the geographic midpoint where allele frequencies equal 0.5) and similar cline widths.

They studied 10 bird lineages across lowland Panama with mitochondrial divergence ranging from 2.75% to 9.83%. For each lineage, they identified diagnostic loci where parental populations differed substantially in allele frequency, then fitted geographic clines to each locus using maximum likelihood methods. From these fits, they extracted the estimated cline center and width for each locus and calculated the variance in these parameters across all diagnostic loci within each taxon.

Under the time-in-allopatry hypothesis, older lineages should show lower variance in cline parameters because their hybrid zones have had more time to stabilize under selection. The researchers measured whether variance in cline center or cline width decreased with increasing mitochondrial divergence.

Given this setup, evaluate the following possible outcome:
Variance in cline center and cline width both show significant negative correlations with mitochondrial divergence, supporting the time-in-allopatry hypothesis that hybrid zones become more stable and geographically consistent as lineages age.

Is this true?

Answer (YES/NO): NO